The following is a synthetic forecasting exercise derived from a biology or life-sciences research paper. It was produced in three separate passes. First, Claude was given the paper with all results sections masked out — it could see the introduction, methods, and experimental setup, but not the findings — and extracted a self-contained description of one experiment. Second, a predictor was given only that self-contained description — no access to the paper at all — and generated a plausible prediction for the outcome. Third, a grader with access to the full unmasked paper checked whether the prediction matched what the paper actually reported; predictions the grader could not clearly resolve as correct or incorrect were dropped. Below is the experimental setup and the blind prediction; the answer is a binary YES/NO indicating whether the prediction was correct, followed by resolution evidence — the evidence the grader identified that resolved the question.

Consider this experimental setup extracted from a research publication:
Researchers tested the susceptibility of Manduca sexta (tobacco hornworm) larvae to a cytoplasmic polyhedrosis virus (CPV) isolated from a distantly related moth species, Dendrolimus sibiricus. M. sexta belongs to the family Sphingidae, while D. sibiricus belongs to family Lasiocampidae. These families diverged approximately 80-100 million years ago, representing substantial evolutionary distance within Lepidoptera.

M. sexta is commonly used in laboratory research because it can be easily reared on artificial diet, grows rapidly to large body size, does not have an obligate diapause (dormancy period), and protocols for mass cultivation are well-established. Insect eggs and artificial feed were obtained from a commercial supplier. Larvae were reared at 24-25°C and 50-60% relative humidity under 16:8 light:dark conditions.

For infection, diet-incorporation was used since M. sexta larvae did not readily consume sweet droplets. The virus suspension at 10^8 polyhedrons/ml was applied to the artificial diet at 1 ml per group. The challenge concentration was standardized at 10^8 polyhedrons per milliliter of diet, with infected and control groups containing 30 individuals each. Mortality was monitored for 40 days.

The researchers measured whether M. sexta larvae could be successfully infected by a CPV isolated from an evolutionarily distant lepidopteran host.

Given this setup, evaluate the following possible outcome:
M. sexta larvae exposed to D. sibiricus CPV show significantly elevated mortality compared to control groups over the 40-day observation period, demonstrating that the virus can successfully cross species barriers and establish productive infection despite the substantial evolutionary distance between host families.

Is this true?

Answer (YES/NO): YES